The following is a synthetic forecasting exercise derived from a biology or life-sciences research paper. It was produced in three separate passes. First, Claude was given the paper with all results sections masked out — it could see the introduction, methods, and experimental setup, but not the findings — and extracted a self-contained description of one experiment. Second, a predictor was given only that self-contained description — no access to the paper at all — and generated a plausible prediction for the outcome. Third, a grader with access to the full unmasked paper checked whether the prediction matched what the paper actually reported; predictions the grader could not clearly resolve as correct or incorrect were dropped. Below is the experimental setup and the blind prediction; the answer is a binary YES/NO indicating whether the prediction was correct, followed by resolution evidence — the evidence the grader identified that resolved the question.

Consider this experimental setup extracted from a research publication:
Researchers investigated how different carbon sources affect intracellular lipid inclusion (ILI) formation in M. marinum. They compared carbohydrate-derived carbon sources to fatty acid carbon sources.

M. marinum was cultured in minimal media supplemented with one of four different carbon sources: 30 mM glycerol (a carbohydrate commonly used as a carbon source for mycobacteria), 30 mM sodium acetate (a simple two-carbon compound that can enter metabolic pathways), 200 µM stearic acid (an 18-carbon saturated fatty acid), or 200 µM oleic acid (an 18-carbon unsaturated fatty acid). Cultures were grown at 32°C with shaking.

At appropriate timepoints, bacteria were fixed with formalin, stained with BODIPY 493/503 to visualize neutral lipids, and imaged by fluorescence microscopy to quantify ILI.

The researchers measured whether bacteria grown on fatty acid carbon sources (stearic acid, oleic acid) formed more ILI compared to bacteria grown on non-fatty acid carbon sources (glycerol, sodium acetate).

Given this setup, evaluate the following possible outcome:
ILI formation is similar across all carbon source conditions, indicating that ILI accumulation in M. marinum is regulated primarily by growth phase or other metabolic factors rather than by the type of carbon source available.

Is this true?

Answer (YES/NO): NO